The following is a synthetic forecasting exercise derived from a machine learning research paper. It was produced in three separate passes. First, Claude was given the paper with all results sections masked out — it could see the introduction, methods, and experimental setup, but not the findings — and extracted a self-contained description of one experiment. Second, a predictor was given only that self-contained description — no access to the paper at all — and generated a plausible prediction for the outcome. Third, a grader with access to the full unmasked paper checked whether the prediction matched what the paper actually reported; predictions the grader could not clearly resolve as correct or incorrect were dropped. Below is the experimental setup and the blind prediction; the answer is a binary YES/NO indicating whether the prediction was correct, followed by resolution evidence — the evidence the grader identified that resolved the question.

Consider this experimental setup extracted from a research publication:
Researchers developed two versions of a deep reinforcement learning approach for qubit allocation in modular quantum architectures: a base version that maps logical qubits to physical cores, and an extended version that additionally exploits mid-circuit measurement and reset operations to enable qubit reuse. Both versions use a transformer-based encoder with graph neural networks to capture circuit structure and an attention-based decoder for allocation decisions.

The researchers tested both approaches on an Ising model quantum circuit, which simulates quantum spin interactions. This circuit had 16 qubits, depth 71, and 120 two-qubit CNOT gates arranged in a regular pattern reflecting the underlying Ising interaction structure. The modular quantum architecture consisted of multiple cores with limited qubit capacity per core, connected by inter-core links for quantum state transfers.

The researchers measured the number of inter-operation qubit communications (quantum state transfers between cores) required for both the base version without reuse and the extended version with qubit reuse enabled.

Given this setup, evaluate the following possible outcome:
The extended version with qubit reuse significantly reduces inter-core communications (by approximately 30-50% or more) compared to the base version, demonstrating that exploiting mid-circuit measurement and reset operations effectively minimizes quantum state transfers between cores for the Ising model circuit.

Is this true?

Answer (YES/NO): YES